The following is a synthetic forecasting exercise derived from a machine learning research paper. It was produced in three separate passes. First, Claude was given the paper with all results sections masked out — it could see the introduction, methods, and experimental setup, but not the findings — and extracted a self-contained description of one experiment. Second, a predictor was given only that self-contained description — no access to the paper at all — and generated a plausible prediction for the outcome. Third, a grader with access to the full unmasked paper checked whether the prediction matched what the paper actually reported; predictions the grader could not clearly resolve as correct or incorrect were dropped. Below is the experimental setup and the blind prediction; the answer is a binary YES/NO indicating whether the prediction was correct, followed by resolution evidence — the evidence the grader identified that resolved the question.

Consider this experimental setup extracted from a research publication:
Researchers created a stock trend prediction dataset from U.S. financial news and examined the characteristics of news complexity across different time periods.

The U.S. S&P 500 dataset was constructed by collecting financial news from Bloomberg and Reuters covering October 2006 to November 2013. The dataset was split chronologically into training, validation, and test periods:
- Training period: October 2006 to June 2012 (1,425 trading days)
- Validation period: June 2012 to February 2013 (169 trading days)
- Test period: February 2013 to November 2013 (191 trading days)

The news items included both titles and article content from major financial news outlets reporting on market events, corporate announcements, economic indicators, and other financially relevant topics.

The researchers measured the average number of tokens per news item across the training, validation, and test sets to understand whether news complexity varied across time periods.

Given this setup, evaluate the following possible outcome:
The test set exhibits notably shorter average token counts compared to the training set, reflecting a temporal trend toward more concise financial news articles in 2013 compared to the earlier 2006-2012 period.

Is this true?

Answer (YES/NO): NO